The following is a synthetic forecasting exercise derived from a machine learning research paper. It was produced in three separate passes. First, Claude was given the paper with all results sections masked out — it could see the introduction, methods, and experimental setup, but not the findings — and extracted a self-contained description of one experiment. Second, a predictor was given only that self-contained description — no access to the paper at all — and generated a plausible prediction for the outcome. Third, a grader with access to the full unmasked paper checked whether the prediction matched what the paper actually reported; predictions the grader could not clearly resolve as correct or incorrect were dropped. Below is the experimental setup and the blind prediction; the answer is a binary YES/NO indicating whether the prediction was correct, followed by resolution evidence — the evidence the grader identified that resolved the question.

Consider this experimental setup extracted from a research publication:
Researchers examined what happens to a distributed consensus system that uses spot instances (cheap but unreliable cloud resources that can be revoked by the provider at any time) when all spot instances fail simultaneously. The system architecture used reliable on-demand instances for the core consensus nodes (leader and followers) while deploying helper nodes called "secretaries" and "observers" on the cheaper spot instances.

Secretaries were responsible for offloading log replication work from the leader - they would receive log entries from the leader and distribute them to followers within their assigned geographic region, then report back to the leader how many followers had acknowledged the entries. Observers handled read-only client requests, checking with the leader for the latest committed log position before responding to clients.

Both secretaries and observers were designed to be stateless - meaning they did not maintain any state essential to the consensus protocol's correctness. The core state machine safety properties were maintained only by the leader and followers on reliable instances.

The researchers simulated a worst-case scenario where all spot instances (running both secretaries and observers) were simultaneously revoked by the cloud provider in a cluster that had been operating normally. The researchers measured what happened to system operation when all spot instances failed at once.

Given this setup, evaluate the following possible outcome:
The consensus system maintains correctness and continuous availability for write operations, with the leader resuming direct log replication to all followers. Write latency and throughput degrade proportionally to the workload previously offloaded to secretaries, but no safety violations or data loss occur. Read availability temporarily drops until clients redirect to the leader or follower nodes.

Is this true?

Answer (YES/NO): NO